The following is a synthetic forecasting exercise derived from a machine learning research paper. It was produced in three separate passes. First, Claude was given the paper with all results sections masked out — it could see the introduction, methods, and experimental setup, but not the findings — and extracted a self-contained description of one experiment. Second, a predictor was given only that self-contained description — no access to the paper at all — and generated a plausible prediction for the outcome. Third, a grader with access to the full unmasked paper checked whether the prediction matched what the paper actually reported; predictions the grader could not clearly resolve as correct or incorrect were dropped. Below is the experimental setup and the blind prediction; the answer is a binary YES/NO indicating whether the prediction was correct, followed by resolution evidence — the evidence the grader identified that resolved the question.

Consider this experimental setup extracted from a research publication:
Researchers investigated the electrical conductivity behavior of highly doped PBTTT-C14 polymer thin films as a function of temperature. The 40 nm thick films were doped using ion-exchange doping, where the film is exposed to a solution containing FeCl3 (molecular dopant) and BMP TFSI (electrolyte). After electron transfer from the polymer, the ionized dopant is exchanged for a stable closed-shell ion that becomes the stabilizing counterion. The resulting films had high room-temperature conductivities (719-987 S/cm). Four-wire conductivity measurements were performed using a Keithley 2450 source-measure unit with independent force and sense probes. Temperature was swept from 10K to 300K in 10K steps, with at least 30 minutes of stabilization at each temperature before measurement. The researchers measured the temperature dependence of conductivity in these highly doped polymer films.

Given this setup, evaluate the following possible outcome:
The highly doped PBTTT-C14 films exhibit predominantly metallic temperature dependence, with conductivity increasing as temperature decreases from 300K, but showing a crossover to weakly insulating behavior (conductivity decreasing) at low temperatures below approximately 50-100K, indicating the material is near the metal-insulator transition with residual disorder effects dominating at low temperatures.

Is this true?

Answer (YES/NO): YES